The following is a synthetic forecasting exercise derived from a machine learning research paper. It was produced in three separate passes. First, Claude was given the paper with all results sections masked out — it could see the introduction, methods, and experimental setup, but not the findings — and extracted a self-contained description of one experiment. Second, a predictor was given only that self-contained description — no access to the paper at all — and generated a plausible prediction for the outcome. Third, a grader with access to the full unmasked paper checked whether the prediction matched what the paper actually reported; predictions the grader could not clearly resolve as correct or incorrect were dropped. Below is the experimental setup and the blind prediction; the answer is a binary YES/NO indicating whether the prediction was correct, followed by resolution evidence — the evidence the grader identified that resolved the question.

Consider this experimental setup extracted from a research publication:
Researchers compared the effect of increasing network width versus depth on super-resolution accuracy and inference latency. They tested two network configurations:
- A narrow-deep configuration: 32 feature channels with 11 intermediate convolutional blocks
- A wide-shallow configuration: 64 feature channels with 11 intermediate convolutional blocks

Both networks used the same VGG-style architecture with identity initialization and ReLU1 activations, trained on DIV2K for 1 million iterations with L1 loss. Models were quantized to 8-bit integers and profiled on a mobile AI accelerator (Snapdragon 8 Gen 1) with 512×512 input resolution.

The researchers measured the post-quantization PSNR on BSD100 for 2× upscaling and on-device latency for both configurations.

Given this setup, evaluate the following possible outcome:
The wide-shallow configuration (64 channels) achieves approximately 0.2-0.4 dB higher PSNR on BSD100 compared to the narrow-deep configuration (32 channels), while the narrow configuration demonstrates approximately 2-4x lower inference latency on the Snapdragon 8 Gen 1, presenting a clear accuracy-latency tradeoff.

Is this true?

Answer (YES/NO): NO